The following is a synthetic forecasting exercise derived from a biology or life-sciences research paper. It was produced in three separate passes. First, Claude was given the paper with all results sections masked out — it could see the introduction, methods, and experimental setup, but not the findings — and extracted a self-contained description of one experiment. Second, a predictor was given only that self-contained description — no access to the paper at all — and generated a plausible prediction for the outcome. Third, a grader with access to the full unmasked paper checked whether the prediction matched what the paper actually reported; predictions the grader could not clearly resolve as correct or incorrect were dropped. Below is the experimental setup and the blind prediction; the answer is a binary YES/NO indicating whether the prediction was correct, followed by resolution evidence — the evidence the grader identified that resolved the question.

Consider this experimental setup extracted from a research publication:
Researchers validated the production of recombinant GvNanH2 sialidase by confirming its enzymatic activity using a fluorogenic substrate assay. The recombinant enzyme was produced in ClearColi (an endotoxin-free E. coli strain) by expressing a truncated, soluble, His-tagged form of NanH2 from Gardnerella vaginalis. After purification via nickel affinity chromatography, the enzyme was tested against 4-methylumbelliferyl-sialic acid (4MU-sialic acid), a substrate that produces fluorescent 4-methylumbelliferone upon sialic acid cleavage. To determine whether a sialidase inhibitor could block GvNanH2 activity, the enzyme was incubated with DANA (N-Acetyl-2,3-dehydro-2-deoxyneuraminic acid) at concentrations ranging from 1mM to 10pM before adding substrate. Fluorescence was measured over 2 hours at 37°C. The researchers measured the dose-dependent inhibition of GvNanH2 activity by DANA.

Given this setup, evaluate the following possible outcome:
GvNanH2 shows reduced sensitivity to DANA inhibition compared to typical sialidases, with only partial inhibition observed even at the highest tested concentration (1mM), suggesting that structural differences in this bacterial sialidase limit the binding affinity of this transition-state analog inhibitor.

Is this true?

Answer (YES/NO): NO